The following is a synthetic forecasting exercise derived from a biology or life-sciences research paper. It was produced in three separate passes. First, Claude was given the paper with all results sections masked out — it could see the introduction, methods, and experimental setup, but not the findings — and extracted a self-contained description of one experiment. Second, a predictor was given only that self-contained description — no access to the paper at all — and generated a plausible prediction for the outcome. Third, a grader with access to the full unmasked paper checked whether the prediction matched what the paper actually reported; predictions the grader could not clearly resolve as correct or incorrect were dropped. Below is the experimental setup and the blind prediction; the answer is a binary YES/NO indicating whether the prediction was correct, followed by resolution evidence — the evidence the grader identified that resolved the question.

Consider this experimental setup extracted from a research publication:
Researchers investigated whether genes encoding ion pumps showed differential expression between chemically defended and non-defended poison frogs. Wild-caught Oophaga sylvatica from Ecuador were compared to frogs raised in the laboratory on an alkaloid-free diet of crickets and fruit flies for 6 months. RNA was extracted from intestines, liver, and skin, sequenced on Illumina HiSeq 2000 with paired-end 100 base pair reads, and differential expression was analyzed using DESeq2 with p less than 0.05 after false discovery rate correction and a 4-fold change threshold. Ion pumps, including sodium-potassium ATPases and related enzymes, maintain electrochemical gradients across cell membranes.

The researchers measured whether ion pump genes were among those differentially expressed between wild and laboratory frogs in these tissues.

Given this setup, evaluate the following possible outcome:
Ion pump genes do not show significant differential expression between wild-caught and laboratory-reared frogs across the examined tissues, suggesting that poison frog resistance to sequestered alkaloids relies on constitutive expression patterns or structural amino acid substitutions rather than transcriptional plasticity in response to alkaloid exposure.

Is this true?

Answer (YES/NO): NO